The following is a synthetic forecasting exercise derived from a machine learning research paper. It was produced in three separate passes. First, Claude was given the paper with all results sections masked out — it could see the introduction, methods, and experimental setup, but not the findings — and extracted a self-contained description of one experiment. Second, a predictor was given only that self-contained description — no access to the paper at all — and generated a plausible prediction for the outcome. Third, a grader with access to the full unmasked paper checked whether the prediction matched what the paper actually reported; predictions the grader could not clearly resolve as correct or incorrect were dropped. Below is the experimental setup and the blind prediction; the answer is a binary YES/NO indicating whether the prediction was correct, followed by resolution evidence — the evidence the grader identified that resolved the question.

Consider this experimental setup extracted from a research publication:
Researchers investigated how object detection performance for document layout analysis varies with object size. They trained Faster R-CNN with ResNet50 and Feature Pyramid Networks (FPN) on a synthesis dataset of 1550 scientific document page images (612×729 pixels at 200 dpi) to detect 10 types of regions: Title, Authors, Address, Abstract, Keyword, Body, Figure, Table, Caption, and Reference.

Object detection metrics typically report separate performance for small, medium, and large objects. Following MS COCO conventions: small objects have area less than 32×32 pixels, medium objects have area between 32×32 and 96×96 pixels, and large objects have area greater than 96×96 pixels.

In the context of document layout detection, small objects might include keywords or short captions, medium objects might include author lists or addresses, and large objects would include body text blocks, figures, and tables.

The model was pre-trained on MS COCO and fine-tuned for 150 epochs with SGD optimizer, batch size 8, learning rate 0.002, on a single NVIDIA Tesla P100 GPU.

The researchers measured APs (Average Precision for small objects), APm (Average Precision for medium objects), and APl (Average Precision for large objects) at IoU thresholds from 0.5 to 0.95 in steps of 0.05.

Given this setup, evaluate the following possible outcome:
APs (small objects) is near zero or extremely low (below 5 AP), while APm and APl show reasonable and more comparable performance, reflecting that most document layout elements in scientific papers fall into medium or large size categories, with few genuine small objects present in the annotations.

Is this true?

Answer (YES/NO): NO